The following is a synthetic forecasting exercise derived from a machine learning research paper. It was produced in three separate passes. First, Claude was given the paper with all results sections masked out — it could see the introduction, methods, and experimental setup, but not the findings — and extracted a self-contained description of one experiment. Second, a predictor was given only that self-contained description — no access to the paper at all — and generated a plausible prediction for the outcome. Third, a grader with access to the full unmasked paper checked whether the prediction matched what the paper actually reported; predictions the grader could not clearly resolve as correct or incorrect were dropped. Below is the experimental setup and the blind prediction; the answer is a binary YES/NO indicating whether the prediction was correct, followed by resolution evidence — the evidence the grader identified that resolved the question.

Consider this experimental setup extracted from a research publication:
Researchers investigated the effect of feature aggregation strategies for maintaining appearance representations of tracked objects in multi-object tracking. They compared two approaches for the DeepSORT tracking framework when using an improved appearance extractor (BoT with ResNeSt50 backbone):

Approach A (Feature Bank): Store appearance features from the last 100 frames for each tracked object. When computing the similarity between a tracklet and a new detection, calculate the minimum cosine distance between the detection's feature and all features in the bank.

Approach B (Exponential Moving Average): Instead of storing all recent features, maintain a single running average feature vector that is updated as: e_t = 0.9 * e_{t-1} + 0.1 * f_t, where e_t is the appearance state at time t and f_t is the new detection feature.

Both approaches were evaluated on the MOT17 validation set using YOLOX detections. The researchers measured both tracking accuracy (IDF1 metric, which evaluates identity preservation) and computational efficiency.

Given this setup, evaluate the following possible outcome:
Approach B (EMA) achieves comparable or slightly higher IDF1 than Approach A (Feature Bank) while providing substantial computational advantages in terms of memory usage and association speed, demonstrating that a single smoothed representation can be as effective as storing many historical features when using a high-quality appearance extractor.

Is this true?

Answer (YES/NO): YES